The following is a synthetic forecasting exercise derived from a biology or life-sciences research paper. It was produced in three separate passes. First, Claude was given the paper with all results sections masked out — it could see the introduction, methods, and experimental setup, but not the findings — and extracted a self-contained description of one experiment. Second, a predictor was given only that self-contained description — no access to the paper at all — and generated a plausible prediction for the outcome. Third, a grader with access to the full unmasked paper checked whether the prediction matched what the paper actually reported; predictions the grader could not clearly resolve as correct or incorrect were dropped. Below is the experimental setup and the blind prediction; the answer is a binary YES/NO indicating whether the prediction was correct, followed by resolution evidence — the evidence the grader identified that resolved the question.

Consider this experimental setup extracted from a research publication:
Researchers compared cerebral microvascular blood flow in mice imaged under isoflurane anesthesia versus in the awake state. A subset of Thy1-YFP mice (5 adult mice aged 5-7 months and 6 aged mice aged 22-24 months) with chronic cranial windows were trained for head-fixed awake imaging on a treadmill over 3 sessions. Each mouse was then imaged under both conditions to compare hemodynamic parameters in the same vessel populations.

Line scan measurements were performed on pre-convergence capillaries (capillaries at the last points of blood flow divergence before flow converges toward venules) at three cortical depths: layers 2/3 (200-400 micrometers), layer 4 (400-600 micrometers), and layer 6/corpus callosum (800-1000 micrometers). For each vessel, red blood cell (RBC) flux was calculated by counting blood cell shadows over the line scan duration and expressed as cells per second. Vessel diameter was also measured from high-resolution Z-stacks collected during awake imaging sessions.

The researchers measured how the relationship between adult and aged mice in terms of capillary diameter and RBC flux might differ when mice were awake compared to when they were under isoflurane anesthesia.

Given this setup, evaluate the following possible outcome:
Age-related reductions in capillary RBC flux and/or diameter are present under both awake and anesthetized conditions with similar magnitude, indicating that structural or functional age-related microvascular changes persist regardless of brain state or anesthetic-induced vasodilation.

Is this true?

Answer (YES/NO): NO